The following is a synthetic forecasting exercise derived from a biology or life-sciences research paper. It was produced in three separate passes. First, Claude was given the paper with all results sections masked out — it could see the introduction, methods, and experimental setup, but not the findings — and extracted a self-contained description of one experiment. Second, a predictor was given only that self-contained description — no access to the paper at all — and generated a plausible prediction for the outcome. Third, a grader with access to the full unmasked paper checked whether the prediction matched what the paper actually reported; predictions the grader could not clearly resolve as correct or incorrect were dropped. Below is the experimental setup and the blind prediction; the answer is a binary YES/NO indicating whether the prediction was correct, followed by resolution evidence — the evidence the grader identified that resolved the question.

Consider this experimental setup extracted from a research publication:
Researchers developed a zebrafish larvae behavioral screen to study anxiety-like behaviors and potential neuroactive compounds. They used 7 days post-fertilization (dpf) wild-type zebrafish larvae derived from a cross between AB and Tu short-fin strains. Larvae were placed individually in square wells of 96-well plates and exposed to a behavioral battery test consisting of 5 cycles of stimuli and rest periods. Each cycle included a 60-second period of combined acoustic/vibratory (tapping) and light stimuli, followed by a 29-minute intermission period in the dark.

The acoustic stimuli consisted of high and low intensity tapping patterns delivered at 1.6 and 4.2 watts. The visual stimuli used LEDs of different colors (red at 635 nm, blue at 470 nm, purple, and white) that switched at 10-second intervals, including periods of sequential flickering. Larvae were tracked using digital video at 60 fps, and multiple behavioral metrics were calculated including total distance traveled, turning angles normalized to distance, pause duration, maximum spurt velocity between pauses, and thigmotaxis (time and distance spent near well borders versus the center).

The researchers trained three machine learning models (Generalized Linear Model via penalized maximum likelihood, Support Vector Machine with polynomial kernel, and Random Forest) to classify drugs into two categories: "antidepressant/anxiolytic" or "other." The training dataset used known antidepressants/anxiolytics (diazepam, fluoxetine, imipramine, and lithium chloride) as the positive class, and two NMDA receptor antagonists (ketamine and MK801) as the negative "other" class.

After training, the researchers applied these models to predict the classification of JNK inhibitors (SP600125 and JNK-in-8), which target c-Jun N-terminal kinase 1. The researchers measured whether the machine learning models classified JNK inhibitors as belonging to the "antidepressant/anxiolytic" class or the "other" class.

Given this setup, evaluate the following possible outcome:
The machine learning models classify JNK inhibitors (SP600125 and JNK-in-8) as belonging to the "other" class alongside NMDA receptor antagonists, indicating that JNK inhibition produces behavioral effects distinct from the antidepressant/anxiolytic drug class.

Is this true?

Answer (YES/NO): NO